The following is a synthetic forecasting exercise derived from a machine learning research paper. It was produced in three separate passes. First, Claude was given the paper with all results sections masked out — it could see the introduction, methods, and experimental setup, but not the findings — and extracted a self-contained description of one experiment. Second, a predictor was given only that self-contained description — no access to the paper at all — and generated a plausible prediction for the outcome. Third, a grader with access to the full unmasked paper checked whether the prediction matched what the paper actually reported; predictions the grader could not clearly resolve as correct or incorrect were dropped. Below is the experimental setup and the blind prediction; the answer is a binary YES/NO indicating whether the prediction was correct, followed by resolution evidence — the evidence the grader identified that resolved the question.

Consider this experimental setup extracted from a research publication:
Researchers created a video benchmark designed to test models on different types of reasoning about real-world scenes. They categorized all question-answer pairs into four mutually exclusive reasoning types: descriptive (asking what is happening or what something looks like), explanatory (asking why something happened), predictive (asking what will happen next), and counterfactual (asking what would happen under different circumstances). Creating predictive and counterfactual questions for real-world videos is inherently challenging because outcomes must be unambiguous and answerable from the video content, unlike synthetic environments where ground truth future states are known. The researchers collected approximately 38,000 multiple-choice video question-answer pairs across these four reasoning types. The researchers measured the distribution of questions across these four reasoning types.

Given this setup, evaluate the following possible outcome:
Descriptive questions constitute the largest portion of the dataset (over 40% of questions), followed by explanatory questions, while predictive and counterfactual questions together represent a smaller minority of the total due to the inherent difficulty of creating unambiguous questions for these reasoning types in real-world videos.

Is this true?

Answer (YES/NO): YES